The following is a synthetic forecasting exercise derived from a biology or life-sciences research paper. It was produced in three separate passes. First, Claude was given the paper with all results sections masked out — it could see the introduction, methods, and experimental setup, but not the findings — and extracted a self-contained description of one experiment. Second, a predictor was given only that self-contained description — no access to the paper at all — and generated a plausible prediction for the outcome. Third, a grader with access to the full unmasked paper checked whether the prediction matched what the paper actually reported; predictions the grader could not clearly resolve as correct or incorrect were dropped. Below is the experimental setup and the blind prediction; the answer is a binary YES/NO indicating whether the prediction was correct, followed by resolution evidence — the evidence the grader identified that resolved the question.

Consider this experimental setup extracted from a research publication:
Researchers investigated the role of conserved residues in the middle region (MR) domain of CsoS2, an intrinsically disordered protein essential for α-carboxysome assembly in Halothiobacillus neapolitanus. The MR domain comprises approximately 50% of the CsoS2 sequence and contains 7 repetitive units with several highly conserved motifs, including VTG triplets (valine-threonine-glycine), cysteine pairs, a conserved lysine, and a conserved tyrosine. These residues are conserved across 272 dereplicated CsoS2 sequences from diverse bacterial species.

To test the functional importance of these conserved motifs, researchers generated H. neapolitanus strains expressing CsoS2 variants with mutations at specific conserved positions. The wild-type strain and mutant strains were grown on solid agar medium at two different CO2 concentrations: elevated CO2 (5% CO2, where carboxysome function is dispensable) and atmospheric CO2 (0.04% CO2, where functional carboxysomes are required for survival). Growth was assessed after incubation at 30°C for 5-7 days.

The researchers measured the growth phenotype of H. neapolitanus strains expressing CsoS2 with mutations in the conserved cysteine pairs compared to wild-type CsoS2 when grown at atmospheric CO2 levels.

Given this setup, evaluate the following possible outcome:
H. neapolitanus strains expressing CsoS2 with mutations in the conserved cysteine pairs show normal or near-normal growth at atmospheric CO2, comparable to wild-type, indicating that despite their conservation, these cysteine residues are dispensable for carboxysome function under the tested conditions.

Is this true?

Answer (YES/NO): YES